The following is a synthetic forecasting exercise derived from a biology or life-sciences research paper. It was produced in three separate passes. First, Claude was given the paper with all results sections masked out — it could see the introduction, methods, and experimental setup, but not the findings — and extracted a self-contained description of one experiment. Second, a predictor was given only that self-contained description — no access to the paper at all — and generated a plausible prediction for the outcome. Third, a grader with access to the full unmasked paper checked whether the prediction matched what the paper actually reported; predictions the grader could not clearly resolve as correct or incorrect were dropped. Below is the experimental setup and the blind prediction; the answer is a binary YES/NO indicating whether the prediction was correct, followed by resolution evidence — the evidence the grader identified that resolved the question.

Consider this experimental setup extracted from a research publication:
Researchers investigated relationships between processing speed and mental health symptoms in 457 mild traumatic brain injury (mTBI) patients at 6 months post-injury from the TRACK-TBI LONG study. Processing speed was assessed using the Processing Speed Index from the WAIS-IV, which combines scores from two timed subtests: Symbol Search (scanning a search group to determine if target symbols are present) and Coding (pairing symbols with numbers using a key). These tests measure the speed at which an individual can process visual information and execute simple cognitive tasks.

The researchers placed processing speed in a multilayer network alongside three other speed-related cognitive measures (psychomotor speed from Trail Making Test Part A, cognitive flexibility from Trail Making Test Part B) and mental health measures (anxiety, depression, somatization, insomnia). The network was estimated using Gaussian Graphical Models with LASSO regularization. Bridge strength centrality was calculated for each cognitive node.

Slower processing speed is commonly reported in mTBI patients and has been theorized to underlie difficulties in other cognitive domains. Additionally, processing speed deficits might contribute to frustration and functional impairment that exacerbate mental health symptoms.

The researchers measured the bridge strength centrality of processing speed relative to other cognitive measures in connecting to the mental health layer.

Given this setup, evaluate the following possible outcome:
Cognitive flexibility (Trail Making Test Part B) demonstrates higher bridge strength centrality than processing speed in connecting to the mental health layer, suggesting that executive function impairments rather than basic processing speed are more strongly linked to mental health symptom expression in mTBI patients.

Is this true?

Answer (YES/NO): NO